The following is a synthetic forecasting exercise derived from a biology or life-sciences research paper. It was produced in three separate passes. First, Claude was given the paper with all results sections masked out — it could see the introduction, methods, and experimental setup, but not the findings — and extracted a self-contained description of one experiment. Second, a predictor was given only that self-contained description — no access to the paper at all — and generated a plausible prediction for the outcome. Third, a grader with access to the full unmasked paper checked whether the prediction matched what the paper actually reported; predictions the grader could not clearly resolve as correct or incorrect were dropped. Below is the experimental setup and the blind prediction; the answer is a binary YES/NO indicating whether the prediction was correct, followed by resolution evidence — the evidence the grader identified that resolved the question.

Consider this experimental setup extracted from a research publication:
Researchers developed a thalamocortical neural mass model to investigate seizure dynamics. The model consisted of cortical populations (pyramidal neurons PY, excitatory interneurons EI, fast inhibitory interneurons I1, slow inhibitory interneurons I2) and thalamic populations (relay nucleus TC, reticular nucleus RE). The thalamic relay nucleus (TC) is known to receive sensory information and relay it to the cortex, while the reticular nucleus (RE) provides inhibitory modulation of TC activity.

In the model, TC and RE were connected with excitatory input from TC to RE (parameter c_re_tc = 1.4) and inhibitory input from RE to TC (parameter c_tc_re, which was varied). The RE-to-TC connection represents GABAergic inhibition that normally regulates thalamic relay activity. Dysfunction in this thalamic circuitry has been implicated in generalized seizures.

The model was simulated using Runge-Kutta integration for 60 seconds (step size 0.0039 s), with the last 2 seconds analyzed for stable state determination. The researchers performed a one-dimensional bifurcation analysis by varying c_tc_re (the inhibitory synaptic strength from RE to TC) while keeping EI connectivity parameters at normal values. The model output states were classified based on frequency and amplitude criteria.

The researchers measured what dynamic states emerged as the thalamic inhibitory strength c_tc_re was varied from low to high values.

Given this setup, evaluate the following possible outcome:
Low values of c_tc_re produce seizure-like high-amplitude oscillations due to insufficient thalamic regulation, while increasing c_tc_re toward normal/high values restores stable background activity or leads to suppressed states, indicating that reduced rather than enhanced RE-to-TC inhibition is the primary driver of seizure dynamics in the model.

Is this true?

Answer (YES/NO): NO